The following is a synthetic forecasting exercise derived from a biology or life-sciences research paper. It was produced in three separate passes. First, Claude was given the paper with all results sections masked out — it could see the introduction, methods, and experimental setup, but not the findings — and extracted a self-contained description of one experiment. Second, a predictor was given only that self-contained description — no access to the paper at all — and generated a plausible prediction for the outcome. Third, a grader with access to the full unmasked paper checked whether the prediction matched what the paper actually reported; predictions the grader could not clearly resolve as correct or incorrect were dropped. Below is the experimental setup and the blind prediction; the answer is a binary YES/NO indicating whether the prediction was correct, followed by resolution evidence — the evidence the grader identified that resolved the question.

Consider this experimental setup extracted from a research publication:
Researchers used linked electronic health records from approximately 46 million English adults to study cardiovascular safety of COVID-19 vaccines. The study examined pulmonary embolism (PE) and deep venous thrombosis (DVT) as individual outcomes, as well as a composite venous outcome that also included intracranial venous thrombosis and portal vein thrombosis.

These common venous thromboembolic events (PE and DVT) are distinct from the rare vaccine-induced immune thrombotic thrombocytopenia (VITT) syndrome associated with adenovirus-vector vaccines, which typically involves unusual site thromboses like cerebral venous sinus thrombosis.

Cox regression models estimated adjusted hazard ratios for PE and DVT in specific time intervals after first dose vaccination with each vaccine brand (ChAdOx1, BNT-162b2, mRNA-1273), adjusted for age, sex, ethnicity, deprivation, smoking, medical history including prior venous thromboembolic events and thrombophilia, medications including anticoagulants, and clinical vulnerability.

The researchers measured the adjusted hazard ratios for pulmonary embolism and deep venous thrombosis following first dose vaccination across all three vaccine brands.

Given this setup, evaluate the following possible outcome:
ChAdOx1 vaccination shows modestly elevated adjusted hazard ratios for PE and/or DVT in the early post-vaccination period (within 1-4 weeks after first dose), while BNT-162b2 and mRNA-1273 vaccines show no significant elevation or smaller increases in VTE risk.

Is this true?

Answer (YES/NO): NO